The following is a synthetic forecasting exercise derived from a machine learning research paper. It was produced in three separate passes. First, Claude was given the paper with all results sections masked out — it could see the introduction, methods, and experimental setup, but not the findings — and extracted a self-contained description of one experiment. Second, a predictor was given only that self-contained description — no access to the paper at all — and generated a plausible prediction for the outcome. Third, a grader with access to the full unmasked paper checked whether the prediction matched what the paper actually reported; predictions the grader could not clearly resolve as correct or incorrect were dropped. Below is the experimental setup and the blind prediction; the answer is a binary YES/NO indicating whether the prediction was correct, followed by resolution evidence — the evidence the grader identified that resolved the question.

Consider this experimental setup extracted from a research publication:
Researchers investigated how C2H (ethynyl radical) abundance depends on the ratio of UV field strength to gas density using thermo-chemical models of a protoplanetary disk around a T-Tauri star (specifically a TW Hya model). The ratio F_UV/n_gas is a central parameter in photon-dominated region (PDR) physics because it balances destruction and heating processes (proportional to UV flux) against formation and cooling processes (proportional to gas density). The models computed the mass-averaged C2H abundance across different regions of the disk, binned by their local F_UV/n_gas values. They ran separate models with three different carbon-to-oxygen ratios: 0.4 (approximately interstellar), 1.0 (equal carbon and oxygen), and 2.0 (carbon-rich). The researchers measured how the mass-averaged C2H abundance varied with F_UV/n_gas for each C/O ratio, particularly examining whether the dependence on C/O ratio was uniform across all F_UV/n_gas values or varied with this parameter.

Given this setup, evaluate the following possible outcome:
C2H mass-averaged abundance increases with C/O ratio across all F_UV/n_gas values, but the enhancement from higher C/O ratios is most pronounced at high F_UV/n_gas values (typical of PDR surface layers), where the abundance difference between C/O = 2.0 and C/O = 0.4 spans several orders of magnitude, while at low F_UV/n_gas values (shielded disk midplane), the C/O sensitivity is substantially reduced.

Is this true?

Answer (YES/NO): NO